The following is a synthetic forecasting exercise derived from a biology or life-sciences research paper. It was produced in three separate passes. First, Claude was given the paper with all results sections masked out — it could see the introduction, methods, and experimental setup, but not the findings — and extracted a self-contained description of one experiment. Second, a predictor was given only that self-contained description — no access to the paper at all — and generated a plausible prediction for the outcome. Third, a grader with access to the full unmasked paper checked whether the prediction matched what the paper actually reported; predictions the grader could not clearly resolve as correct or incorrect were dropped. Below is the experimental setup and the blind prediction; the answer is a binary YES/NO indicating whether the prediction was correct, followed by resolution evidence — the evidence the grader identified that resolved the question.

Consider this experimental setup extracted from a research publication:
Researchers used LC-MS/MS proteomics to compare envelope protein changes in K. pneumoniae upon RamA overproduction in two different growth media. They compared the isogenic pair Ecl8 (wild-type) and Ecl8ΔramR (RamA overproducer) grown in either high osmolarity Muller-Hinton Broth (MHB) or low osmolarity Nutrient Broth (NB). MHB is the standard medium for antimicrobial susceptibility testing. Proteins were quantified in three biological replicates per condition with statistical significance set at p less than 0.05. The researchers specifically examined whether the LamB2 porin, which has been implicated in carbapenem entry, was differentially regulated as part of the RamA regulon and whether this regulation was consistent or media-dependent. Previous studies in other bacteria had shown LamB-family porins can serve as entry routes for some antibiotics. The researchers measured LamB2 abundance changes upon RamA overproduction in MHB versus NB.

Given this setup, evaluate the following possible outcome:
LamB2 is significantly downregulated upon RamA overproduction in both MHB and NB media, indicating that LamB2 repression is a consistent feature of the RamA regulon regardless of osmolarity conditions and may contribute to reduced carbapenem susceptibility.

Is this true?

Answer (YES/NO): NO